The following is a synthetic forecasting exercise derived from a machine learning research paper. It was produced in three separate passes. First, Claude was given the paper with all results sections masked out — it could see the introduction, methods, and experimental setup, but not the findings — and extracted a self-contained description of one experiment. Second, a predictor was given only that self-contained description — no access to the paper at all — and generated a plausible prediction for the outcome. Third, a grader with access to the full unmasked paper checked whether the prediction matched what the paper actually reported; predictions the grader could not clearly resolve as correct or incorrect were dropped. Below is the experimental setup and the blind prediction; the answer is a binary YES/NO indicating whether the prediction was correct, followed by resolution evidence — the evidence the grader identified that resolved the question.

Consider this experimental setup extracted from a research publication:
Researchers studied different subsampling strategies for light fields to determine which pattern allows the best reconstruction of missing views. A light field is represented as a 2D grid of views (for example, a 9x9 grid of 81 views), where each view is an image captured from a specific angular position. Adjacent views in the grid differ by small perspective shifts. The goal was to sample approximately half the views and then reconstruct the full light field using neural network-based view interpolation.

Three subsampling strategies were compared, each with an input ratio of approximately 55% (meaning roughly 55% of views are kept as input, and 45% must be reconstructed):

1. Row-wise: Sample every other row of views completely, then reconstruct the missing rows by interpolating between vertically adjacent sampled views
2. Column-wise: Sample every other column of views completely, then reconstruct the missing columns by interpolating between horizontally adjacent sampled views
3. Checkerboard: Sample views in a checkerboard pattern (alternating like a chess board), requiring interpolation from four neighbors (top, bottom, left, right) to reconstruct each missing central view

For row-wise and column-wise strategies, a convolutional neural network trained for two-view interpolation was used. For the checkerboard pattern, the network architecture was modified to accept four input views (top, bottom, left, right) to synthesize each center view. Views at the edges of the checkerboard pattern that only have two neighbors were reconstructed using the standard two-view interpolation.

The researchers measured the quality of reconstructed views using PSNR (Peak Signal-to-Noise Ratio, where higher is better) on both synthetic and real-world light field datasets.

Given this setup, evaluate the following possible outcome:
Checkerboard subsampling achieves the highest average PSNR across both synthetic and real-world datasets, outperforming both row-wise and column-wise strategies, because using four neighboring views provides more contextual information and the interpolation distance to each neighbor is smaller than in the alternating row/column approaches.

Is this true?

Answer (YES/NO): NO